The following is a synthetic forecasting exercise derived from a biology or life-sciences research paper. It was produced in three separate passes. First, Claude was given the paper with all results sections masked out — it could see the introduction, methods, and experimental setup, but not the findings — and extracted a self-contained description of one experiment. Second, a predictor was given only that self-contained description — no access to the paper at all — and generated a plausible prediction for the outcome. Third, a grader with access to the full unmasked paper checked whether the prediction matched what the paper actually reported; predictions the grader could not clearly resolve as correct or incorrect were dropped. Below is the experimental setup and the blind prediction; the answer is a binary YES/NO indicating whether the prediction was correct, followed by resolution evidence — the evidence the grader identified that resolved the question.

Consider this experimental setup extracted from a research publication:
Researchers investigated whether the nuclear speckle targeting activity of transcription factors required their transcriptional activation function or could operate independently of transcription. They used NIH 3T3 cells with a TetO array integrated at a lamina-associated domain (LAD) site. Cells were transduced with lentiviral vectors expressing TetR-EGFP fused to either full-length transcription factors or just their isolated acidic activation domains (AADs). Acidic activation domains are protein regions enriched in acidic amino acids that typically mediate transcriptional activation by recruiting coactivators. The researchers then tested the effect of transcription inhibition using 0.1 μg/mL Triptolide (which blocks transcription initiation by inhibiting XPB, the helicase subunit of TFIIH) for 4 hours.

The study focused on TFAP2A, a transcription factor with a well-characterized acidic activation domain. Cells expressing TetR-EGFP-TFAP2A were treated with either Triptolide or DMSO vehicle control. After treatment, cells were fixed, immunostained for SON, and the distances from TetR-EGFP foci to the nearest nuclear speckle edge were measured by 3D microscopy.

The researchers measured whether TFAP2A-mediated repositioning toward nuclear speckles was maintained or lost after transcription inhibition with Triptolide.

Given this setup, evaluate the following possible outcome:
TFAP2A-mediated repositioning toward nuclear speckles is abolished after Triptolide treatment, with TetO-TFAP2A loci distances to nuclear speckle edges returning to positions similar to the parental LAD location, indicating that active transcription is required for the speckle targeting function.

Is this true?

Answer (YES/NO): NO